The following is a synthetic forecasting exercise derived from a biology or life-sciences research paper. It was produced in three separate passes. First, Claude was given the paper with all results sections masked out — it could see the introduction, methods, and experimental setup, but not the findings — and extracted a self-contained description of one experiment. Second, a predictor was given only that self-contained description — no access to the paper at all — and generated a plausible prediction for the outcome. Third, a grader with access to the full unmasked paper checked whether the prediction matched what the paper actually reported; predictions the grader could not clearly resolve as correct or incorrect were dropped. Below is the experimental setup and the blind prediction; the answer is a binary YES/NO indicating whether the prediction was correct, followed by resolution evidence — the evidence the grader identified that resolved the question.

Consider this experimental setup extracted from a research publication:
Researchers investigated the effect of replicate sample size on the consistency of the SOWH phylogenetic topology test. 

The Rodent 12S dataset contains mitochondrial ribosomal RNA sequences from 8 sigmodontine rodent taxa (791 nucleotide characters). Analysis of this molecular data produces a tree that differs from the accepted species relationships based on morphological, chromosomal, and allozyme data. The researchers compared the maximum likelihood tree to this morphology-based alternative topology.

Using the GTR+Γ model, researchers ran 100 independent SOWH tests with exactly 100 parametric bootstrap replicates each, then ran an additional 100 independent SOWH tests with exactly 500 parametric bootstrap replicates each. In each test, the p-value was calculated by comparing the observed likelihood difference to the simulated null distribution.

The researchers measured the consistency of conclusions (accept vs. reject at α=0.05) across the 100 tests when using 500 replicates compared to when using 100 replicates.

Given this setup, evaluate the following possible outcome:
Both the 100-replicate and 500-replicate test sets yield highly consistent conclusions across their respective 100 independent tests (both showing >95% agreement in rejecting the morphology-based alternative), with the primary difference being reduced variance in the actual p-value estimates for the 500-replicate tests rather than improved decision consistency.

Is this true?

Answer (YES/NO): NO